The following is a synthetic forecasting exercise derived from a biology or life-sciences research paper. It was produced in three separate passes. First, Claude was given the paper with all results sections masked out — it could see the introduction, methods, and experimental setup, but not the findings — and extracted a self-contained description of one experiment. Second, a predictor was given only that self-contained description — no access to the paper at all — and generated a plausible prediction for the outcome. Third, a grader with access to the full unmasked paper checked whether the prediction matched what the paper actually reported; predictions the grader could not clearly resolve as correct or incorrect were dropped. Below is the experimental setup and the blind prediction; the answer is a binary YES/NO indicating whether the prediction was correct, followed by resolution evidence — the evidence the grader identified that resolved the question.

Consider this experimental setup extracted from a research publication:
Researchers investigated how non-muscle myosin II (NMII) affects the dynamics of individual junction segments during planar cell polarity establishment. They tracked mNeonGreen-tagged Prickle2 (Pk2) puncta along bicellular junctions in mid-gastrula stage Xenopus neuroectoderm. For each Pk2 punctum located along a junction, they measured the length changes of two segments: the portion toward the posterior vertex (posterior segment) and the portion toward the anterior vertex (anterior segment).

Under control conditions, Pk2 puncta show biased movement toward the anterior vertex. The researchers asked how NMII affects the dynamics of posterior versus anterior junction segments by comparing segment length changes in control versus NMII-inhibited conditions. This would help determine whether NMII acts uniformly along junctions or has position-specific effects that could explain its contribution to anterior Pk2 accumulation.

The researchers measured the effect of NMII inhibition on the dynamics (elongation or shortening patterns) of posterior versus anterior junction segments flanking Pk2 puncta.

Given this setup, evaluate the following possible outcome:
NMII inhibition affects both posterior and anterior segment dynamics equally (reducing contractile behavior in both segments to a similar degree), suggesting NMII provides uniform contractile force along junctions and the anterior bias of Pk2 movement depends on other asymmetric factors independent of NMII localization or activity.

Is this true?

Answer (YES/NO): NO